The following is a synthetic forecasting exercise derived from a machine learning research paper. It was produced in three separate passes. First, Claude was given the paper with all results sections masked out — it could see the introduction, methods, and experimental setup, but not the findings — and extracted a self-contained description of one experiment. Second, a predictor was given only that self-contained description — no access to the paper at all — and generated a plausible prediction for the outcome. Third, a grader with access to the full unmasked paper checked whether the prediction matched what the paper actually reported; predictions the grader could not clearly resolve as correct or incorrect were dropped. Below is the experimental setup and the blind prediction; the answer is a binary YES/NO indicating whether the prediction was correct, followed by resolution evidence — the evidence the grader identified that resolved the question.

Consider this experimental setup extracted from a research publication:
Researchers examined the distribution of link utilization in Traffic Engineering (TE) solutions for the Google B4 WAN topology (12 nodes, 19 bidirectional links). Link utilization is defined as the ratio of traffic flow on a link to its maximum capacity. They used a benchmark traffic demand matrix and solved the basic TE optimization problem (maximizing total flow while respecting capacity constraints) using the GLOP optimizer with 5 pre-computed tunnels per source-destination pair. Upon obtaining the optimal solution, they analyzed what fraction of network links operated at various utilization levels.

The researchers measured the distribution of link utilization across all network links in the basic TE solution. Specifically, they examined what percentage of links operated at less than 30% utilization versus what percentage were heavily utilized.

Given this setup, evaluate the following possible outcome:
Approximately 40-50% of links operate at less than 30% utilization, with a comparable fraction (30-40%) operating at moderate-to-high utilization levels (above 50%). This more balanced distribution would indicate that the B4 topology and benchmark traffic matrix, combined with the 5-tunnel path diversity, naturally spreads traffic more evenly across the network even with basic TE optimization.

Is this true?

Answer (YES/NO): NO